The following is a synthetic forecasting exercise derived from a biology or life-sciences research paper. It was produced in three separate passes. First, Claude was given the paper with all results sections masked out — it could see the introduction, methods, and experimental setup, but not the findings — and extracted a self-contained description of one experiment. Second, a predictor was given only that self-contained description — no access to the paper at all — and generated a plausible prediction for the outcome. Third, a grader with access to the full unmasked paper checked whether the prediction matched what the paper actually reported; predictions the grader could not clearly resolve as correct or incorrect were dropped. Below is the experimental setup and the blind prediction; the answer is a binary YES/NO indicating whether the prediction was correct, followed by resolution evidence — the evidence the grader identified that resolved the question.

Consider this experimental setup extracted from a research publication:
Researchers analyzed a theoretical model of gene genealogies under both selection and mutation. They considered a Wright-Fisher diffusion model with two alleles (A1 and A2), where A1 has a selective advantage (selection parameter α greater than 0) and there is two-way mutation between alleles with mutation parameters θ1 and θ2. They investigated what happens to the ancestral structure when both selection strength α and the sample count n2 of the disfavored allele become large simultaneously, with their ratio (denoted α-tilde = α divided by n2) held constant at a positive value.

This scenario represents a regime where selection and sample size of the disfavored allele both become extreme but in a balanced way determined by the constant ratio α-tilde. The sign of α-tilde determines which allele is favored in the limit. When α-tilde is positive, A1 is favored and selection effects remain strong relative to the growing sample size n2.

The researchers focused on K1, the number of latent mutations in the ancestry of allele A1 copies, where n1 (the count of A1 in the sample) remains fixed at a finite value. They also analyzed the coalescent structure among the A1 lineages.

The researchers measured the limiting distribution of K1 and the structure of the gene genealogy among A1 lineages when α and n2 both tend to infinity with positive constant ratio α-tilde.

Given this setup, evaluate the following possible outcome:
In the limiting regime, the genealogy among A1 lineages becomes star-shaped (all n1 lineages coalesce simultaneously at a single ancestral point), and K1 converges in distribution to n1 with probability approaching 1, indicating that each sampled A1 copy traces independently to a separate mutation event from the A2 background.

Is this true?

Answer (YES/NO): NO